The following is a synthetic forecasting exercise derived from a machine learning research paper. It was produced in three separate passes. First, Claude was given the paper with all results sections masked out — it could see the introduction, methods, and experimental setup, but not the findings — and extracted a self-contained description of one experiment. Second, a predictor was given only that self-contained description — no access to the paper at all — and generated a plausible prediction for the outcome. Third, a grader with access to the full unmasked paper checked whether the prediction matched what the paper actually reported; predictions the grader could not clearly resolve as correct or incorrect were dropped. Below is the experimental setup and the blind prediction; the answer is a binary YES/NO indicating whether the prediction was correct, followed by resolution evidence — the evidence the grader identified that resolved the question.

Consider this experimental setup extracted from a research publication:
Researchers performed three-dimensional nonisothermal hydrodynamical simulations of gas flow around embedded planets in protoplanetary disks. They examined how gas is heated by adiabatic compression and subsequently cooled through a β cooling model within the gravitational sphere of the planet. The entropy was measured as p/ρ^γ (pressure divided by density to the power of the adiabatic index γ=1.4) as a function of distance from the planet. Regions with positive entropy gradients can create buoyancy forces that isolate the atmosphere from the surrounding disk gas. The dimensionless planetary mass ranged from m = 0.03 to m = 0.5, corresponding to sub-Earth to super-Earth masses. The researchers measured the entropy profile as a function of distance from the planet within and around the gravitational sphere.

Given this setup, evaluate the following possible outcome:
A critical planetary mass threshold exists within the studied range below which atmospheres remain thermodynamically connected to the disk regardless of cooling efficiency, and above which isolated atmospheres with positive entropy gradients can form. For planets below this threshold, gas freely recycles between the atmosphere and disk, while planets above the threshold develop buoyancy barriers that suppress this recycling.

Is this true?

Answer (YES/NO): NO